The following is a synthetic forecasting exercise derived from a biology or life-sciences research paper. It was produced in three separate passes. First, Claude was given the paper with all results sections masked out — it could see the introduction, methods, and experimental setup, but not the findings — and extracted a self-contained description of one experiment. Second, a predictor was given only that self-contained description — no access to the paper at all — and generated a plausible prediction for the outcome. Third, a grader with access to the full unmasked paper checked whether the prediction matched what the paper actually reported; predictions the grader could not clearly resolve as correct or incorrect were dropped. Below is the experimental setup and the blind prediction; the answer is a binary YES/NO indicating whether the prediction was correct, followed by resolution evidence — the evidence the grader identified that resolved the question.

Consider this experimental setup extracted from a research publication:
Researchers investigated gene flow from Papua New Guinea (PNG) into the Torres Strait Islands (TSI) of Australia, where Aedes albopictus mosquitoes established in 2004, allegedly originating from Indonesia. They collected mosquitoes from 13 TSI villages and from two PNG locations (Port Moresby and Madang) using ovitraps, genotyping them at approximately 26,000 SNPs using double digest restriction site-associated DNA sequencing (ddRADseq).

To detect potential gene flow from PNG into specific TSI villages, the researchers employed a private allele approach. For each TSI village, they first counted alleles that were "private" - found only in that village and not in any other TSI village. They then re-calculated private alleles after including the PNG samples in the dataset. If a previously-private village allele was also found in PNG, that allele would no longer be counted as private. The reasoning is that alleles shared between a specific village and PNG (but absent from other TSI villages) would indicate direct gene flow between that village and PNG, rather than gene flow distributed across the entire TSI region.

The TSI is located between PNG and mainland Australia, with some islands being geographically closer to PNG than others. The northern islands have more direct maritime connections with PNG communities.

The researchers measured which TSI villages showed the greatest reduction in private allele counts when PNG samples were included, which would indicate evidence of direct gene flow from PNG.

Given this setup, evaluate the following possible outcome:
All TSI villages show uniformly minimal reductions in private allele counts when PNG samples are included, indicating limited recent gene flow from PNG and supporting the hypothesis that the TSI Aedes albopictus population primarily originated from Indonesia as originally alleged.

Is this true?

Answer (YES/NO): NO